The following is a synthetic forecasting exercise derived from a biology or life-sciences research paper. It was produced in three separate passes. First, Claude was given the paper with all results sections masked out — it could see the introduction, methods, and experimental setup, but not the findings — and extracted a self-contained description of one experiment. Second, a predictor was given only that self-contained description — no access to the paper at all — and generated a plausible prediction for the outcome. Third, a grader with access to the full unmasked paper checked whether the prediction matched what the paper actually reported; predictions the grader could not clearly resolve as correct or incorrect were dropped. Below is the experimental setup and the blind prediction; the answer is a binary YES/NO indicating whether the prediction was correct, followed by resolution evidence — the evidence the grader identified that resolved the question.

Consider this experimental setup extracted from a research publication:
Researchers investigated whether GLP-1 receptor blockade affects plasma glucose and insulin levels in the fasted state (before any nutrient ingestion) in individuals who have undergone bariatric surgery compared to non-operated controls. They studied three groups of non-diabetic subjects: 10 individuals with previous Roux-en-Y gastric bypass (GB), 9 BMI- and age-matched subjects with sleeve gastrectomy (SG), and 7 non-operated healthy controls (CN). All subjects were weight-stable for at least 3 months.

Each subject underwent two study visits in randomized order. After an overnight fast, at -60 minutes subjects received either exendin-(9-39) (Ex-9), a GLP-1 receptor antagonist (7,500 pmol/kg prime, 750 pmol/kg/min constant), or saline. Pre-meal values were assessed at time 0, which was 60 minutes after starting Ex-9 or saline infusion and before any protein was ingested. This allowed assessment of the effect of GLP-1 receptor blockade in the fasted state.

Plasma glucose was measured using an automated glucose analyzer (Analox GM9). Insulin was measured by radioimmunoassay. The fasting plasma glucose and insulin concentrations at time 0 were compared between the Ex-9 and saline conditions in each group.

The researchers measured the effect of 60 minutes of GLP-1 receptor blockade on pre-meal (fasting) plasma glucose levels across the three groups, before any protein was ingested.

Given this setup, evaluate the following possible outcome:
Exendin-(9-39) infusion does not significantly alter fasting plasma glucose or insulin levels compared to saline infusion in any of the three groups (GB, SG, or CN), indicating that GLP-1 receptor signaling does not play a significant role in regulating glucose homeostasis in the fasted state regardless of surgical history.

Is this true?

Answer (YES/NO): NO